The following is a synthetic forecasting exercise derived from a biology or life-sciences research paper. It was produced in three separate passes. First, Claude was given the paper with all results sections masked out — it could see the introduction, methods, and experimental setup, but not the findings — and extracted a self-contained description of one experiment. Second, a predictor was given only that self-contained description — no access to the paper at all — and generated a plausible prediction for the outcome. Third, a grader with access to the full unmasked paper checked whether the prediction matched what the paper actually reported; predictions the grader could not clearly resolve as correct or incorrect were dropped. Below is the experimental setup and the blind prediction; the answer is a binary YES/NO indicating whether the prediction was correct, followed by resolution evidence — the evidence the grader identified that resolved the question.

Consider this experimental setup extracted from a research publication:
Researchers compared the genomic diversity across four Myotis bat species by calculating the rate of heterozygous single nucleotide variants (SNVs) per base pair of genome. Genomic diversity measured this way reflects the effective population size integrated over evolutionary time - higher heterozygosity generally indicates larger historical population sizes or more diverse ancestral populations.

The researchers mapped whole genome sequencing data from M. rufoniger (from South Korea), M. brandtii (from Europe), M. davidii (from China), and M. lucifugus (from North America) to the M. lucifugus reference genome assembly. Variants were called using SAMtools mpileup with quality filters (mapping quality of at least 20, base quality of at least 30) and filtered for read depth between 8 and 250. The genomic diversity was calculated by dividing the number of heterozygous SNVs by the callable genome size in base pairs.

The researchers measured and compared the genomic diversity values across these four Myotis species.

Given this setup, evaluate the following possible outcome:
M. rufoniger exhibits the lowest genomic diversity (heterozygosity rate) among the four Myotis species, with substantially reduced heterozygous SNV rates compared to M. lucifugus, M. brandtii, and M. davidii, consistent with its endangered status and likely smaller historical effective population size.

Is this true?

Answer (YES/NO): NO